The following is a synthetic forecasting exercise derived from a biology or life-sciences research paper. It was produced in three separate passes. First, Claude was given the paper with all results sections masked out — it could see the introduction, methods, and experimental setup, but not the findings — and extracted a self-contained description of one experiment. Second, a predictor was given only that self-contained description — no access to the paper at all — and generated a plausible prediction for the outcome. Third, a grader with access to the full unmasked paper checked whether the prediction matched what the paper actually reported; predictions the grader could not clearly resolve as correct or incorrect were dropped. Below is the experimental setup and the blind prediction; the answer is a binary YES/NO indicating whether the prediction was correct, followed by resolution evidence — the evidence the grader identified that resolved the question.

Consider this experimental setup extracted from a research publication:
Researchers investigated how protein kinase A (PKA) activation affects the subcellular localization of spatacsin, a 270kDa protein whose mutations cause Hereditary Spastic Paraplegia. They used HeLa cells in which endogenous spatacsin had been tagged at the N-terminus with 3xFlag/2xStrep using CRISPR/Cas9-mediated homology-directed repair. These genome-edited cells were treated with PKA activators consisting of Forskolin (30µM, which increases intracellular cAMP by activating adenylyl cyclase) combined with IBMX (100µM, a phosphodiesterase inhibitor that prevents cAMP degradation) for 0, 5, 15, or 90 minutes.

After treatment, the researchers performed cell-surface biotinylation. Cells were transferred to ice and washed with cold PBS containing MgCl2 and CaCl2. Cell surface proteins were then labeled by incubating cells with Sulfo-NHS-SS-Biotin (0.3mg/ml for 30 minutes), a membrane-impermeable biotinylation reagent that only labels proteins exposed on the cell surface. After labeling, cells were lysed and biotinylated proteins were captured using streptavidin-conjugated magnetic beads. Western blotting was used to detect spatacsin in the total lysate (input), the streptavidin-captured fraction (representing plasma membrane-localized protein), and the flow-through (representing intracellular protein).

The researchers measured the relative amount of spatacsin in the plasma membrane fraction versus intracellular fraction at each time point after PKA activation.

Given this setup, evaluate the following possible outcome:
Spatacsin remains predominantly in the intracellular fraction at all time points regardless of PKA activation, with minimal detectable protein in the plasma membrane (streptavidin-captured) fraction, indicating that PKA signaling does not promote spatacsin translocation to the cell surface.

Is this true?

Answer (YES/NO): NO